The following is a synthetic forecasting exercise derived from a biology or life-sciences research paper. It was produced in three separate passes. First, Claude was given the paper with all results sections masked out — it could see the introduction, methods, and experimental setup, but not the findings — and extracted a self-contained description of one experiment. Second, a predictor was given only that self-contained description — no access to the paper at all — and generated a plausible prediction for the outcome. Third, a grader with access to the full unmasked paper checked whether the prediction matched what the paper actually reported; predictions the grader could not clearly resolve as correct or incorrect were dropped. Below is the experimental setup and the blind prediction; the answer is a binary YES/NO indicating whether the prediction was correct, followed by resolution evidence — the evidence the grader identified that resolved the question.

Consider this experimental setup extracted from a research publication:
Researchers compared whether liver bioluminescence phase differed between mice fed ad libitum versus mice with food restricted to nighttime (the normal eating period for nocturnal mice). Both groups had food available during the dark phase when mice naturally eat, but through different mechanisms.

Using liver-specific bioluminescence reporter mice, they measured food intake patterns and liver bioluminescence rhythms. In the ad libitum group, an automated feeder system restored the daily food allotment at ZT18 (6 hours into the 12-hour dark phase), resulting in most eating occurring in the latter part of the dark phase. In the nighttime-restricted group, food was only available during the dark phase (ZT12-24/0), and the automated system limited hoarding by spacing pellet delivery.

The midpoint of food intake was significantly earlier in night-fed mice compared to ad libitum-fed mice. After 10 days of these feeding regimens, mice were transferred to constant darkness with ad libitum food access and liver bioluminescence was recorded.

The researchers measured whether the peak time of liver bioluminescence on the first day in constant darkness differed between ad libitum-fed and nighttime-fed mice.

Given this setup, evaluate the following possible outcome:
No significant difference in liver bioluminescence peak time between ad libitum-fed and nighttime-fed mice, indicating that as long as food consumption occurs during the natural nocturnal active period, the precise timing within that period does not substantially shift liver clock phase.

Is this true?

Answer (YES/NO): YES